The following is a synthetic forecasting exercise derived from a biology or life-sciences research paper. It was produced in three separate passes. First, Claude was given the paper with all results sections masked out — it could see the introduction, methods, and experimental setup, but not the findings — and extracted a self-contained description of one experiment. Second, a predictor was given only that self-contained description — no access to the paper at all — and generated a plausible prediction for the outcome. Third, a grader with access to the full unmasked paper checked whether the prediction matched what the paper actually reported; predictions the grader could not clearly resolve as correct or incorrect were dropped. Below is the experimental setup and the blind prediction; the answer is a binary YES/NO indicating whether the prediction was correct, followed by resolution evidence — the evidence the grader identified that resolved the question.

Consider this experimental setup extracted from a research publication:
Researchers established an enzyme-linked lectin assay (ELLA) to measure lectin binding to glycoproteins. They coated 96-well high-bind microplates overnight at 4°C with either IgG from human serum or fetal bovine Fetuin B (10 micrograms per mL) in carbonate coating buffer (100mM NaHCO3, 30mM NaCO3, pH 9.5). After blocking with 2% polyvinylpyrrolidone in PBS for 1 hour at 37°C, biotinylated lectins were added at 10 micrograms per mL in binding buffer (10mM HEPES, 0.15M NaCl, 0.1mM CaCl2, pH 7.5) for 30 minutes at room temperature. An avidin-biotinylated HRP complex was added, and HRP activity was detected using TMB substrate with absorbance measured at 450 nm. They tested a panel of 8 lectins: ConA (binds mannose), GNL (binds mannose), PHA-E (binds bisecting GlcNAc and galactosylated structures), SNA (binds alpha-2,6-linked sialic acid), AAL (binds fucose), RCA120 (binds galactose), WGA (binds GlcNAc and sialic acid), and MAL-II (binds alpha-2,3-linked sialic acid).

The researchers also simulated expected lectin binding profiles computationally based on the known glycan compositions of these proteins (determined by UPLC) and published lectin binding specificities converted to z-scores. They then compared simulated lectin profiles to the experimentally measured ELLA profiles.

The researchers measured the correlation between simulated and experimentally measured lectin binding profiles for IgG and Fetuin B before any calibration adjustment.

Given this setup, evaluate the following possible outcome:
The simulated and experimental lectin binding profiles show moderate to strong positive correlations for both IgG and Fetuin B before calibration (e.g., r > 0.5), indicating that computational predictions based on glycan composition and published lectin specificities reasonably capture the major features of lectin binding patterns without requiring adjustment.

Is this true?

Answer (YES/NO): YES